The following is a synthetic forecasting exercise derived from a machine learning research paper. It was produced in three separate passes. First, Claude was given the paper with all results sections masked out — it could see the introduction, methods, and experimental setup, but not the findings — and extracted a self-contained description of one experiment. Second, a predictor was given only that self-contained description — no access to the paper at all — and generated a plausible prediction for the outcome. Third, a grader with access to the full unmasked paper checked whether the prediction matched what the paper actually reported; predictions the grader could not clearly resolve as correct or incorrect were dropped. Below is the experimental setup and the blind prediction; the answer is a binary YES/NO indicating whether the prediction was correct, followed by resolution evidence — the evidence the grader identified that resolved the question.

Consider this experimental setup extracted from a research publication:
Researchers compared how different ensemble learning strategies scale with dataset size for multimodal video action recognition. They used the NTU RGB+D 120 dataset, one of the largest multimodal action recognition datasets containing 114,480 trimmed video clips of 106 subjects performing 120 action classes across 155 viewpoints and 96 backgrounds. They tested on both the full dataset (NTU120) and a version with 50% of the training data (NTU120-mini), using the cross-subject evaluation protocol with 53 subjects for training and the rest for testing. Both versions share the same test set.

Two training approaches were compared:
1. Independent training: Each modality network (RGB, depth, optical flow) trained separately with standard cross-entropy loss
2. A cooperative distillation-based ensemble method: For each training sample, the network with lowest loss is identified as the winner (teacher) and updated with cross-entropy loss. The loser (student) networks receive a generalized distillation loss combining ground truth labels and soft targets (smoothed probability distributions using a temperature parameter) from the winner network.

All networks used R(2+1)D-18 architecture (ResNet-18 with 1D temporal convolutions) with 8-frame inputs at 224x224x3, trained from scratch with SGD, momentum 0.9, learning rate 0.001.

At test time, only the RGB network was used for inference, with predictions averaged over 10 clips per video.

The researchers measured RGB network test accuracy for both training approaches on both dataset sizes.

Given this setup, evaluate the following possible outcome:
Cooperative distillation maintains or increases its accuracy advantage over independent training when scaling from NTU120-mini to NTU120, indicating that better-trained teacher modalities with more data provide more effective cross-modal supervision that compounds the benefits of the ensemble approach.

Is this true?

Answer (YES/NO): NO